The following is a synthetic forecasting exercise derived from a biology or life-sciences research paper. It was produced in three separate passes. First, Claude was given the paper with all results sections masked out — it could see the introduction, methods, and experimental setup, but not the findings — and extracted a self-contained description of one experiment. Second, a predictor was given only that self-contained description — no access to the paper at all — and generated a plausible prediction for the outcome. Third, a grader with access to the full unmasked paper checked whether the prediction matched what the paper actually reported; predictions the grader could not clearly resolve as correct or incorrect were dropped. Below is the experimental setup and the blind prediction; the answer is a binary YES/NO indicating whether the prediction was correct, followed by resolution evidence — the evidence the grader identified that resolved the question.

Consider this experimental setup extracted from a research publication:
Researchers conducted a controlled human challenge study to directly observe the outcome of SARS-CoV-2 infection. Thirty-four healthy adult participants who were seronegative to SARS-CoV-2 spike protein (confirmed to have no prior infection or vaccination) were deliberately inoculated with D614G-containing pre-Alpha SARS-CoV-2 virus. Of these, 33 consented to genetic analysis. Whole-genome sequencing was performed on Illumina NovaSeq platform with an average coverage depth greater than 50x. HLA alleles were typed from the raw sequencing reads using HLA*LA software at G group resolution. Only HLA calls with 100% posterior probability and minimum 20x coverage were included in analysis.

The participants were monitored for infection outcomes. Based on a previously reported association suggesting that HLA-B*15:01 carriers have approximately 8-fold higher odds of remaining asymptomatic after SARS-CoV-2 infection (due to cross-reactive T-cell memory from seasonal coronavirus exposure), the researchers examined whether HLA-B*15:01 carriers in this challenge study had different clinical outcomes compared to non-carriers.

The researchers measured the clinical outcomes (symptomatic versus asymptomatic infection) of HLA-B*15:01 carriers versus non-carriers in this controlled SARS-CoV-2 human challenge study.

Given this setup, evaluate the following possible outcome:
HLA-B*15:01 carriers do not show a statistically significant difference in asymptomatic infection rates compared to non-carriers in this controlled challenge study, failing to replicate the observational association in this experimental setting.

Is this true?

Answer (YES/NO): YES